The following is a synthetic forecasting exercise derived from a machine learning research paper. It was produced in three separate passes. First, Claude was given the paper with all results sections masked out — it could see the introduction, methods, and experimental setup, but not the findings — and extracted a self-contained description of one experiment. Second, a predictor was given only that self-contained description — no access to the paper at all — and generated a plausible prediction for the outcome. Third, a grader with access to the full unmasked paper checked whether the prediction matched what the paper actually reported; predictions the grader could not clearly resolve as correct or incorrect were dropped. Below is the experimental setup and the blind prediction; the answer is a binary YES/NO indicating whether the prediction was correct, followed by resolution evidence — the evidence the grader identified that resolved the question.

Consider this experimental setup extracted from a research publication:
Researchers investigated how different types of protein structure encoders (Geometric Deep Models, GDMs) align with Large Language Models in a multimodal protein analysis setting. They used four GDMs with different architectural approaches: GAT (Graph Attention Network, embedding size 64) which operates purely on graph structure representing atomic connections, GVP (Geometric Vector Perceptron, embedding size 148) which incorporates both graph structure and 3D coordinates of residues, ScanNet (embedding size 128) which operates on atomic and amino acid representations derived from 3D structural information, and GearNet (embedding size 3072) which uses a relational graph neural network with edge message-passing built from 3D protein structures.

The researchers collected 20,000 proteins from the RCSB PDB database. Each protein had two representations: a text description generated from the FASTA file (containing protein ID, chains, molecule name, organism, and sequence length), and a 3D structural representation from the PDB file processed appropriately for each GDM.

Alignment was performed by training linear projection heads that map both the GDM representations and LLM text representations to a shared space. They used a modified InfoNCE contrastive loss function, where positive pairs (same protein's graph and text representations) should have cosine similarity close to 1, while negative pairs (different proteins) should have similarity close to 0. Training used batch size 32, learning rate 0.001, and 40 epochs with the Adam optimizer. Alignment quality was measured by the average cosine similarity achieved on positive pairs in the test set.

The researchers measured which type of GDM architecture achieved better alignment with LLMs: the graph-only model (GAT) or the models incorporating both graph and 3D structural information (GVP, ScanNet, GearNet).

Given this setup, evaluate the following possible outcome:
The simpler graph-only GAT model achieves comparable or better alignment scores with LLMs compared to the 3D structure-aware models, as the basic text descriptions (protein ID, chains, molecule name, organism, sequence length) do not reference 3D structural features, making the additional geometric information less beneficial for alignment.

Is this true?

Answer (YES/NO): NO